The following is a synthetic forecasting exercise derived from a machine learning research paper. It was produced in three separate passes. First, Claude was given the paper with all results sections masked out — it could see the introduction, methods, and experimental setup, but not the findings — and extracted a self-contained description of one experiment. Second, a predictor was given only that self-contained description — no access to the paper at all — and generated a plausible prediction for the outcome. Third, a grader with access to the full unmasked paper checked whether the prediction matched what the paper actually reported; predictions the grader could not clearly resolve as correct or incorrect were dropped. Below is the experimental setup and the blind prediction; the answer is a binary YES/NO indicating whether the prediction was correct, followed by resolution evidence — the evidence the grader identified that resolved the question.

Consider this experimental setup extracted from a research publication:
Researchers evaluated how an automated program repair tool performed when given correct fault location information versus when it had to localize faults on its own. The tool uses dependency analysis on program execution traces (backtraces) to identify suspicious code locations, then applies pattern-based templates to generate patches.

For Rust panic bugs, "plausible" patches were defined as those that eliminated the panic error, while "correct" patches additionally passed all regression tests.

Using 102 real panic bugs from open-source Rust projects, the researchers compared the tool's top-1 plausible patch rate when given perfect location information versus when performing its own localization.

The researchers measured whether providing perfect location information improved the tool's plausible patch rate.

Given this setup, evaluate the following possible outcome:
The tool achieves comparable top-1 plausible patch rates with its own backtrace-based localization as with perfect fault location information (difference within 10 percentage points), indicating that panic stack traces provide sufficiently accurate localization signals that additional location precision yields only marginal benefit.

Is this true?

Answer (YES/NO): YES